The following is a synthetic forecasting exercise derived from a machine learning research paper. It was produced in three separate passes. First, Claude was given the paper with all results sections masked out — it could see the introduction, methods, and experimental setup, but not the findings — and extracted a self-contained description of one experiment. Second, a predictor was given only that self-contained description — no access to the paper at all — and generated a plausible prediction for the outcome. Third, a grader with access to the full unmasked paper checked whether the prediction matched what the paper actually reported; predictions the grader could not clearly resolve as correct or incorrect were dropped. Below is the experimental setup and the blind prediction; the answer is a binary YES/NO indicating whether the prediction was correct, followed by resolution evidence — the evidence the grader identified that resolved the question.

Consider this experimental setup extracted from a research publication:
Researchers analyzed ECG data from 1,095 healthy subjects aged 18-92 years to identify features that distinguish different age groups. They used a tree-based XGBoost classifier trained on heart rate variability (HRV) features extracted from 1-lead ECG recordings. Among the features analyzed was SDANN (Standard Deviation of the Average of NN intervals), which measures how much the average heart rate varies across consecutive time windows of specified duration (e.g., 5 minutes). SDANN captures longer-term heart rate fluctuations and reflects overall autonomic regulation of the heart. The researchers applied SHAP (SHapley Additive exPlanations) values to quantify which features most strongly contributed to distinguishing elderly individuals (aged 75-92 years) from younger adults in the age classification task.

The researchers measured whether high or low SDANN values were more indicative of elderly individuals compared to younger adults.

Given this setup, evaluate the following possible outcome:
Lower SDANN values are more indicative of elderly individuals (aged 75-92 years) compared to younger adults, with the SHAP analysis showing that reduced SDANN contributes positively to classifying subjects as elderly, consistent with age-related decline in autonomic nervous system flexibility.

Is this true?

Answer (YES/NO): NO